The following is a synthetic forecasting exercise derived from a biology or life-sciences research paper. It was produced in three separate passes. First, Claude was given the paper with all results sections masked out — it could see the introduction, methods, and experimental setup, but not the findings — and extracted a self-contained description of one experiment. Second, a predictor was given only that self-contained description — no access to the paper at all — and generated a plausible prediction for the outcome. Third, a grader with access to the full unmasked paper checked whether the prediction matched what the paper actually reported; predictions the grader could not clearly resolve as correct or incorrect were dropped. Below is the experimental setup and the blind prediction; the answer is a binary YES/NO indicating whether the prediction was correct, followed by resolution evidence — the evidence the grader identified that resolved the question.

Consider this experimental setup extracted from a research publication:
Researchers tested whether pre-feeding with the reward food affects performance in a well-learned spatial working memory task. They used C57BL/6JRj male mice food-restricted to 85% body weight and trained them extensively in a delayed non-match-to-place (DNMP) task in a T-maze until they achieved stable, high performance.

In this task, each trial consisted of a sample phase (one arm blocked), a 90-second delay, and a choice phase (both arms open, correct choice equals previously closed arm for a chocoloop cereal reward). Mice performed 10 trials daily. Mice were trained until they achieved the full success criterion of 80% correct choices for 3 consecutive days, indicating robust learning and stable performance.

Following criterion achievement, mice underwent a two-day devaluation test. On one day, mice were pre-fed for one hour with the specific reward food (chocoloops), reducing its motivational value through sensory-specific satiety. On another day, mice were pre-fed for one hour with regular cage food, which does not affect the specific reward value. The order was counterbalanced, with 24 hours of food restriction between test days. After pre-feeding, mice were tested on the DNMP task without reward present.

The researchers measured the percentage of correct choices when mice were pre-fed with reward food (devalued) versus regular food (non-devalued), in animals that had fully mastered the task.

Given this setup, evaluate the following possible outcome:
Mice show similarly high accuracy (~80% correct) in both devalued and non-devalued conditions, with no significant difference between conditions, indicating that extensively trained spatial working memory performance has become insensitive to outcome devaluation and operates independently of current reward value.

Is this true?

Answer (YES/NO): YES